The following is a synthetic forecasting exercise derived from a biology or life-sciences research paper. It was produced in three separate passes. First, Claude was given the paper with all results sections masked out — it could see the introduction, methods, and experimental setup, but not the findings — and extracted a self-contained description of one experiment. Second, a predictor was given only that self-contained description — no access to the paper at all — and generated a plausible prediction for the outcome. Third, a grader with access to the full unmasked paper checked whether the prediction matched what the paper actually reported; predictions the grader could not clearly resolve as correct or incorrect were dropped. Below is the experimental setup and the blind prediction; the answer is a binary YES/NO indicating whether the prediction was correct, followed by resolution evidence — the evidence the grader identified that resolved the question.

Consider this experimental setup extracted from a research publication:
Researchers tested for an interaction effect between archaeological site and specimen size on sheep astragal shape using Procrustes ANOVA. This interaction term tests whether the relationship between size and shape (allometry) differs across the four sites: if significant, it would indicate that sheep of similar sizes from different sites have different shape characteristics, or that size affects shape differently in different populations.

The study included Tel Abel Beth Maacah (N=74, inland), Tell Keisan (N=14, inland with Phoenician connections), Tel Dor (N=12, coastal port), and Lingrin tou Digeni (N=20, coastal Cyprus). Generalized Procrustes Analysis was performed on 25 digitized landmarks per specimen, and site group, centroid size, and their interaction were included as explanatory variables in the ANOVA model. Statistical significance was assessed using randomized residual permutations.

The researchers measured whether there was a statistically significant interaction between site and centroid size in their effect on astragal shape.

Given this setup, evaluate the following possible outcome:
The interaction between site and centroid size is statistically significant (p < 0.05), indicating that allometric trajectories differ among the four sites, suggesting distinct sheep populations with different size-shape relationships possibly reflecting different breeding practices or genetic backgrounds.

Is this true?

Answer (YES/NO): NO